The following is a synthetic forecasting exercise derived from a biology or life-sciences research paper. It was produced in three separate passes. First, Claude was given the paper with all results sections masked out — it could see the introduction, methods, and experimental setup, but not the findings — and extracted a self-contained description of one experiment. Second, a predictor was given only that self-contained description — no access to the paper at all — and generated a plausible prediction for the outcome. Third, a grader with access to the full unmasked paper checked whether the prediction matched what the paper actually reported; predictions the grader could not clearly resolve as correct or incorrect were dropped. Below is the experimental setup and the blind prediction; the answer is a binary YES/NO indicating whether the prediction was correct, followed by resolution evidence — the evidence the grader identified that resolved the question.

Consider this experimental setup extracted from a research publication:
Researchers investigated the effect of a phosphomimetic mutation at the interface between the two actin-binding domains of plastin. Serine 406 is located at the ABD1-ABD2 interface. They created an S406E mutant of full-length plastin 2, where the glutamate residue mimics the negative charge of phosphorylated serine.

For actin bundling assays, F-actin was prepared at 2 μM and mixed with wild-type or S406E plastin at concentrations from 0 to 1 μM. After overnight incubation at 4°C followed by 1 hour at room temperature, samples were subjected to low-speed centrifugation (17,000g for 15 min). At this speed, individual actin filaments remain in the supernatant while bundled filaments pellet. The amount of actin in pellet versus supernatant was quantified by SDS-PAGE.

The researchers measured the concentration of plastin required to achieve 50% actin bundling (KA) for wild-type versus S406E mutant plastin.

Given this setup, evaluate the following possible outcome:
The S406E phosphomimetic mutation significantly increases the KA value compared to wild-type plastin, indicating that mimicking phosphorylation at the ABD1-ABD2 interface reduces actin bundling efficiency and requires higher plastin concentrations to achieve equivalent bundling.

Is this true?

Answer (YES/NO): NO